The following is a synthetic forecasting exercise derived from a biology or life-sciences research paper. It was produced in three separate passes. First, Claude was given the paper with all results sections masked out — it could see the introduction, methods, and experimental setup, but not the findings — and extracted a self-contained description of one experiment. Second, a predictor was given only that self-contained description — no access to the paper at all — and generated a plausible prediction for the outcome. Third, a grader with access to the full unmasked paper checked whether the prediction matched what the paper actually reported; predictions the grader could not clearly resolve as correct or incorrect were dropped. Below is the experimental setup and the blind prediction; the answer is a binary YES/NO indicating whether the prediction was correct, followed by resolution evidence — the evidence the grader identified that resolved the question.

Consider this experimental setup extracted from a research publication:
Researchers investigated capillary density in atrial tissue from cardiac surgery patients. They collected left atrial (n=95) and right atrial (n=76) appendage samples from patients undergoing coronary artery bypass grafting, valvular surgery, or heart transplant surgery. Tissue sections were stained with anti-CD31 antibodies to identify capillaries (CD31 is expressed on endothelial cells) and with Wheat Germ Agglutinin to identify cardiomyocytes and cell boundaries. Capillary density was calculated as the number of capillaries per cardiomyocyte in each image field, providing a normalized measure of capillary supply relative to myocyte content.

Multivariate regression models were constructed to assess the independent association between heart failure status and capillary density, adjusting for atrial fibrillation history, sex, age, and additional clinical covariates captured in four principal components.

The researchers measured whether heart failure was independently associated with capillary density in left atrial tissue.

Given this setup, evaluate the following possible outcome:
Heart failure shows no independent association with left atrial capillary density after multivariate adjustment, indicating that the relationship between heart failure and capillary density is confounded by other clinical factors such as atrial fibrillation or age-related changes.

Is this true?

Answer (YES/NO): NO